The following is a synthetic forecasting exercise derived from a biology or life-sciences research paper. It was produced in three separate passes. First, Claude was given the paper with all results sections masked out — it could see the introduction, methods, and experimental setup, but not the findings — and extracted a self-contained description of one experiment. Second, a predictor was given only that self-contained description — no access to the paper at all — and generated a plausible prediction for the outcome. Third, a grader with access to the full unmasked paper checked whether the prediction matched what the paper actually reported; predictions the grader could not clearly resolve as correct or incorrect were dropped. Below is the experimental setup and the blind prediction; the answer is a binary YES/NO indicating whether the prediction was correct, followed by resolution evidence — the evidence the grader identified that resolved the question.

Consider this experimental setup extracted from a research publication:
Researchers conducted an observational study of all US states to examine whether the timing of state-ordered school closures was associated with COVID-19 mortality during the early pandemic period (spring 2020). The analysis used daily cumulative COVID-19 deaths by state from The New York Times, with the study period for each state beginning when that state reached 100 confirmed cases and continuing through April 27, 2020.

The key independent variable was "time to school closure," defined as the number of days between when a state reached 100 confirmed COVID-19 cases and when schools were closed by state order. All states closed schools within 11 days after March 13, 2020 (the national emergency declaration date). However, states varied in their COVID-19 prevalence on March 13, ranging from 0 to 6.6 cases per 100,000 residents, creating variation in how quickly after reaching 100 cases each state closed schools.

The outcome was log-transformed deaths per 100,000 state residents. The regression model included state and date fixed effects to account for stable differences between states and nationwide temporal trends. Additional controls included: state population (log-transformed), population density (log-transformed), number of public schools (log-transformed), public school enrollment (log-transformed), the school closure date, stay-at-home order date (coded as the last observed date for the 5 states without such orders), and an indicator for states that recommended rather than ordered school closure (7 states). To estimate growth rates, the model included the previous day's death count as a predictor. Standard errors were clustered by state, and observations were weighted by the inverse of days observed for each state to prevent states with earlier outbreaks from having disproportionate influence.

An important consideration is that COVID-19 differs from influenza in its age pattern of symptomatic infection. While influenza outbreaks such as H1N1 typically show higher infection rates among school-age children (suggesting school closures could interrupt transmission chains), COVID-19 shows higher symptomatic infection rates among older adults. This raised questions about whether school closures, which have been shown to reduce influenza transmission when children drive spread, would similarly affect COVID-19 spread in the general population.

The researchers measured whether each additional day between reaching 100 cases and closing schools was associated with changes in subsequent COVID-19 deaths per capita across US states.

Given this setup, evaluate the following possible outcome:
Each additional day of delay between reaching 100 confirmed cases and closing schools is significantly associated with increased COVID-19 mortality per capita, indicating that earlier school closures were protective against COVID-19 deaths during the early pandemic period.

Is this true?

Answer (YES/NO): YES